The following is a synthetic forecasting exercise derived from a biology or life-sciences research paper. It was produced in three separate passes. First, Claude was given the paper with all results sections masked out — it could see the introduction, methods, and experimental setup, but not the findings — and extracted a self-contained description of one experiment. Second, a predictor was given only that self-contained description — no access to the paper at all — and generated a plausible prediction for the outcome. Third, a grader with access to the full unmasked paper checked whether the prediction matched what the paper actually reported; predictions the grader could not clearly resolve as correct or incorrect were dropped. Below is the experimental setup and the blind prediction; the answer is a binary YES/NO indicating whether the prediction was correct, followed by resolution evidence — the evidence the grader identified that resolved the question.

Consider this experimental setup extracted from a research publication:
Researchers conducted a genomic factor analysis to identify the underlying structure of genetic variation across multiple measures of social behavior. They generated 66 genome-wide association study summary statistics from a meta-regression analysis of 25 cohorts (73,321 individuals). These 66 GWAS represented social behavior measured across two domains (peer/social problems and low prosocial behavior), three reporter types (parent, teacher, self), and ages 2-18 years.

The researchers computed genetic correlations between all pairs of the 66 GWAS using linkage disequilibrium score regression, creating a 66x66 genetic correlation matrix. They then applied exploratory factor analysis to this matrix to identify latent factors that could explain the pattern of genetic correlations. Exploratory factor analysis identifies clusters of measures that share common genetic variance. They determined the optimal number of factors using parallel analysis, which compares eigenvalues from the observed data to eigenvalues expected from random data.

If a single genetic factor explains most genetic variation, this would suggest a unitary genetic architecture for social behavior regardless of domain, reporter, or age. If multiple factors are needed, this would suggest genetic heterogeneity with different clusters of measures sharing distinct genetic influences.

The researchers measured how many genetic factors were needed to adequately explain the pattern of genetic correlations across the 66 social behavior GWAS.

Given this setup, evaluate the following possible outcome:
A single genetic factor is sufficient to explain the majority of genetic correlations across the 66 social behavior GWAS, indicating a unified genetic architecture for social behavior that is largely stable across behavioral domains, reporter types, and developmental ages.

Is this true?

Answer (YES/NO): NO